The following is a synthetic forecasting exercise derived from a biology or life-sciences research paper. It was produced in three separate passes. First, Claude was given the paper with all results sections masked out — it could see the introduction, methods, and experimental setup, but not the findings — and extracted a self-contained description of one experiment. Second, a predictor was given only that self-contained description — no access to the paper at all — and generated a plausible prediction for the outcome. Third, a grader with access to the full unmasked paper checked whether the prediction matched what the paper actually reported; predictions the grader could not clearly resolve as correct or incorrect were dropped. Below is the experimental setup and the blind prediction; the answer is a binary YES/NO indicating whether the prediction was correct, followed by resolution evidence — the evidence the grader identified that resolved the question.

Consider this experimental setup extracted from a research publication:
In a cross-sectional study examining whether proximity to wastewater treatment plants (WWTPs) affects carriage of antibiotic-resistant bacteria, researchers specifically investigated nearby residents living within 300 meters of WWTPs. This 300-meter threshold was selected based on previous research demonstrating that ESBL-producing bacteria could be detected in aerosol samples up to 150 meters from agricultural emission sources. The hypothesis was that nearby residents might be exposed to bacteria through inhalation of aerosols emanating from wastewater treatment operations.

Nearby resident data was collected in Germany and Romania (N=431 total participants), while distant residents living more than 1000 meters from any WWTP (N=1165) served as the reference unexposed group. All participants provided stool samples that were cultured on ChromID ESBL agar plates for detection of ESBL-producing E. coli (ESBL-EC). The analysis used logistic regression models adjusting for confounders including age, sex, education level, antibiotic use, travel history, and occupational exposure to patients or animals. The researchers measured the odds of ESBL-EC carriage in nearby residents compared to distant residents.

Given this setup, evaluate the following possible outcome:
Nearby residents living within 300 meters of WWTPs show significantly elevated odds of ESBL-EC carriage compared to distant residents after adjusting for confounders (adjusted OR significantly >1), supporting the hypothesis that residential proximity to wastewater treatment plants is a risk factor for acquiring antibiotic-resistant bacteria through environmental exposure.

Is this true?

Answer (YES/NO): NO